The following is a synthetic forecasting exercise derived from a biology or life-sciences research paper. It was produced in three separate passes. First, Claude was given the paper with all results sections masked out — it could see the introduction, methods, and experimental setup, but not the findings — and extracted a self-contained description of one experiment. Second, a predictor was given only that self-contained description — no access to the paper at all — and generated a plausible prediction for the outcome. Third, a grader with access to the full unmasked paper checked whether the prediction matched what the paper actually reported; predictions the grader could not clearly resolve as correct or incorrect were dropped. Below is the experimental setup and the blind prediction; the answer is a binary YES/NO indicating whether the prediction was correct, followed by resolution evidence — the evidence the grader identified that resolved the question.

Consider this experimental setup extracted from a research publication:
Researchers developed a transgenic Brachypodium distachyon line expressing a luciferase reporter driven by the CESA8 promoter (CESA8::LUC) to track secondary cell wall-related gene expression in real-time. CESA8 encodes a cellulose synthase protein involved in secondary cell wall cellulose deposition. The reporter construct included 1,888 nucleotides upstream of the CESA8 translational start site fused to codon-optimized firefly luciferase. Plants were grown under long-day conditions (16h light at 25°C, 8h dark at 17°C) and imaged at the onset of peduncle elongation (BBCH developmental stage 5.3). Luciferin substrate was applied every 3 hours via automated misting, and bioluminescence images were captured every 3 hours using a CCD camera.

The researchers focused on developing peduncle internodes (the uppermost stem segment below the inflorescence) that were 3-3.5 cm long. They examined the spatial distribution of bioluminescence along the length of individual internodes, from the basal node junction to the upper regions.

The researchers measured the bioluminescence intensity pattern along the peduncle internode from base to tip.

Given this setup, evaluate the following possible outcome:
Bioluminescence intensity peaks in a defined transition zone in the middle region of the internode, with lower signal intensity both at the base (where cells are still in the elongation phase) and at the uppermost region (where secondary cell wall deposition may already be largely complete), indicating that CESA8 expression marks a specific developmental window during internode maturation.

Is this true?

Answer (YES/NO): NO